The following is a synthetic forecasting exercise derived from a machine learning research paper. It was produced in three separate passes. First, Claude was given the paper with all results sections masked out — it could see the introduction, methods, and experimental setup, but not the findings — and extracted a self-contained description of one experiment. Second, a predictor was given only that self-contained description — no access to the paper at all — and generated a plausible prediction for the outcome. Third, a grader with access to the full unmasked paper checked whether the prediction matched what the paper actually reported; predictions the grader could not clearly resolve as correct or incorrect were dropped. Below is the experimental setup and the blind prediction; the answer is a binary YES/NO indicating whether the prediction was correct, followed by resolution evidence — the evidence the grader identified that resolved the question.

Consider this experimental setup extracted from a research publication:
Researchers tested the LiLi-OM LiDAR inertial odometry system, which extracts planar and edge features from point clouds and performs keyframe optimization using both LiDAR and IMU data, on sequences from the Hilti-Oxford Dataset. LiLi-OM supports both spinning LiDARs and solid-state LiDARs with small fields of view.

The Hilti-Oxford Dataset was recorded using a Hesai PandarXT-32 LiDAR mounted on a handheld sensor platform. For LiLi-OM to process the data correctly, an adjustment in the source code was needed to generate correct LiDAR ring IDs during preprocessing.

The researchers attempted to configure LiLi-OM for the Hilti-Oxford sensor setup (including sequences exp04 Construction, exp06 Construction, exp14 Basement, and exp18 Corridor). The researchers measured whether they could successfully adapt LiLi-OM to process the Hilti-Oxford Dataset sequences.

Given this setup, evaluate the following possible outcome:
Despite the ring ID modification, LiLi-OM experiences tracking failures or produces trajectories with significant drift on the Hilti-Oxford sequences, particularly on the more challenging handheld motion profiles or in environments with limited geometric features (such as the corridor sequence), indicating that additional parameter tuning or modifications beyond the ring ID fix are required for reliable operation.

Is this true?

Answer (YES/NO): NO